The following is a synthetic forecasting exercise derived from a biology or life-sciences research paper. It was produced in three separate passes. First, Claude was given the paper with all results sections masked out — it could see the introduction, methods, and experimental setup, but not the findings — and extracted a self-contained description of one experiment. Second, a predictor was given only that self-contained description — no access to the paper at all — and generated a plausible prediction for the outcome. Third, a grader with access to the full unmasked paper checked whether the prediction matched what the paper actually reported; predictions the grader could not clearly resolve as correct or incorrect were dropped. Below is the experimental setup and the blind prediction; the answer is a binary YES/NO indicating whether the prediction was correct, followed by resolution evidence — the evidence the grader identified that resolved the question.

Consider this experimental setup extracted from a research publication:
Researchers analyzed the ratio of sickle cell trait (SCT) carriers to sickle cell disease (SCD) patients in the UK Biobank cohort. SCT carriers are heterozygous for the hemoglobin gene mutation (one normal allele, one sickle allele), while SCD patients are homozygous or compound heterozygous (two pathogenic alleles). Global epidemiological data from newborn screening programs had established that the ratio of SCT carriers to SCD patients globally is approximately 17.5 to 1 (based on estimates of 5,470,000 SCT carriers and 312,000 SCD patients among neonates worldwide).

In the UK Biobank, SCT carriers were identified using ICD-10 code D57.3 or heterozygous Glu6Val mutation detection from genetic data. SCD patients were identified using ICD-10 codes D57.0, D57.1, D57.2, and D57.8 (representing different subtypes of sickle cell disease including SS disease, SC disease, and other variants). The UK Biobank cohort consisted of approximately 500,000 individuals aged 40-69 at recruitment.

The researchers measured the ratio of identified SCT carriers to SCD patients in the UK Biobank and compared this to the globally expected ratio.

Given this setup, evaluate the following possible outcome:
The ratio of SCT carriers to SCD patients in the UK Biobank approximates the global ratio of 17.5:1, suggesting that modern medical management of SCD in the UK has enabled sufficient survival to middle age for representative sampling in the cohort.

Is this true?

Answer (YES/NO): NO